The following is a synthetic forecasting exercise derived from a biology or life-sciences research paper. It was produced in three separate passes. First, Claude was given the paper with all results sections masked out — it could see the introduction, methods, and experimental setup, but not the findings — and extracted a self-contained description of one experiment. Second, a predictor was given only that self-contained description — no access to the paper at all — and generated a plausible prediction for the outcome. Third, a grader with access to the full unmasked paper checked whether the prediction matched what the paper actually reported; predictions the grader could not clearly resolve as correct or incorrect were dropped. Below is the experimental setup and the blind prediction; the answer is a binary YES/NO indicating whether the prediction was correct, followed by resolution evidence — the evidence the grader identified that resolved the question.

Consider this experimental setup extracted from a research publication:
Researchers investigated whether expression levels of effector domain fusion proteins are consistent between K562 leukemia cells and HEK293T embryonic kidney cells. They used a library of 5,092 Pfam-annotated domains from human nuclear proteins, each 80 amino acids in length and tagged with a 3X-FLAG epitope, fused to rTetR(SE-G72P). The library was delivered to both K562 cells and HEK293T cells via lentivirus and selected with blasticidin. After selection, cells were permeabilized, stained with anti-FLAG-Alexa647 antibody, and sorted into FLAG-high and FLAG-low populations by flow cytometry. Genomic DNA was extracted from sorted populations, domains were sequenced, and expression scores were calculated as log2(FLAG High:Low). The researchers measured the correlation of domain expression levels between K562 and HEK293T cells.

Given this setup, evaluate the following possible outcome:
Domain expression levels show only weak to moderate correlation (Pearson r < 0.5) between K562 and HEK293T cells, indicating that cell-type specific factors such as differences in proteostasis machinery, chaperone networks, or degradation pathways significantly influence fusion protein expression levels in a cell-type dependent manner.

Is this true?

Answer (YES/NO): NO